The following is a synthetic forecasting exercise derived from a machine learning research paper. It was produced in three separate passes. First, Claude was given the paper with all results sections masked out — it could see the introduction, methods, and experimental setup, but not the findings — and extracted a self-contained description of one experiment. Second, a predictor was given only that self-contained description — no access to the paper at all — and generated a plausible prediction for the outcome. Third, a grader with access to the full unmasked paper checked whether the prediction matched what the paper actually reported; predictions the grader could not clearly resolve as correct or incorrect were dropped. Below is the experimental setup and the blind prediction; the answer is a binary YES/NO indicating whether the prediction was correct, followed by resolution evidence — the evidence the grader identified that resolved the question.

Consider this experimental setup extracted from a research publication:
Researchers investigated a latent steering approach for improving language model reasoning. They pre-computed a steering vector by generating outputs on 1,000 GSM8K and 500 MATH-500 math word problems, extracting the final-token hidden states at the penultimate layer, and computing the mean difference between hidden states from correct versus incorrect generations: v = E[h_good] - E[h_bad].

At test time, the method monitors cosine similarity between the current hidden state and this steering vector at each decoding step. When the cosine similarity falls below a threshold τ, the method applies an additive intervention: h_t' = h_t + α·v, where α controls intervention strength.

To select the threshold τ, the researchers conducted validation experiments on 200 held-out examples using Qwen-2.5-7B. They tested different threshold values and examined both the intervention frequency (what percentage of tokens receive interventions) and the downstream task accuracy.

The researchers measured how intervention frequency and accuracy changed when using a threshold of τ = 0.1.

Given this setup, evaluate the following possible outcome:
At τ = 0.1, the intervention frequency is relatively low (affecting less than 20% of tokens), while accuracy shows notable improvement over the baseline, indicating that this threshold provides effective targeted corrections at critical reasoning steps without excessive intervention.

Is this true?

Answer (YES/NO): NO